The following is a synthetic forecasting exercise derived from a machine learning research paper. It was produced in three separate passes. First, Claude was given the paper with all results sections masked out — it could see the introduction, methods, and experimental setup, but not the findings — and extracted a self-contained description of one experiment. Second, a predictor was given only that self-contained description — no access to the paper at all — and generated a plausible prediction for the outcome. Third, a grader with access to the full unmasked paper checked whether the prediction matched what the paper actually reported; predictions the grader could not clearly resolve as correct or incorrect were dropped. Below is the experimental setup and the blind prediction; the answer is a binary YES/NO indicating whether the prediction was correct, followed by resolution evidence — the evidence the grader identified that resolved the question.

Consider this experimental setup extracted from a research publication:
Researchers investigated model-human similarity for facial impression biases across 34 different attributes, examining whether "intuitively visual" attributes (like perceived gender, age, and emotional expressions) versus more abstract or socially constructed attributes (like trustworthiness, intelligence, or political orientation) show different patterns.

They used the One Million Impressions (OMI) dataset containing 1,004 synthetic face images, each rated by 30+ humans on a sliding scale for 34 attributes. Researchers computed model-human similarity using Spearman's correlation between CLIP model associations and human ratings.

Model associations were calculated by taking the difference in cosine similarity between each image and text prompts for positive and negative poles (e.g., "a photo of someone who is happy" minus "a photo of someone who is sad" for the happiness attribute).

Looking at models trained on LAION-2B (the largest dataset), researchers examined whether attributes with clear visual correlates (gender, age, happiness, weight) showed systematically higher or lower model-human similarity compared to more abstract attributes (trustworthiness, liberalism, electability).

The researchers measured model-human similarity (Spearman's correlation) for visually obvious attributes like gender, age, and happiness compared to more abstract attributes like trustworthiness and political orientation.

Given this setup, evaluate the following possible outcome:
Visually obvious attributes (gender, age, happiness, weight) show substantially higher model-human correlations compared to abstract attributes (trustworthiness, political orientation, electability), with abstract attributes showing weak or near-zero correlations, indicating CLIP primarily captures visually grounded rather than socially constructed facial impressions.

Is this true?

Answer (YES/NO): NO